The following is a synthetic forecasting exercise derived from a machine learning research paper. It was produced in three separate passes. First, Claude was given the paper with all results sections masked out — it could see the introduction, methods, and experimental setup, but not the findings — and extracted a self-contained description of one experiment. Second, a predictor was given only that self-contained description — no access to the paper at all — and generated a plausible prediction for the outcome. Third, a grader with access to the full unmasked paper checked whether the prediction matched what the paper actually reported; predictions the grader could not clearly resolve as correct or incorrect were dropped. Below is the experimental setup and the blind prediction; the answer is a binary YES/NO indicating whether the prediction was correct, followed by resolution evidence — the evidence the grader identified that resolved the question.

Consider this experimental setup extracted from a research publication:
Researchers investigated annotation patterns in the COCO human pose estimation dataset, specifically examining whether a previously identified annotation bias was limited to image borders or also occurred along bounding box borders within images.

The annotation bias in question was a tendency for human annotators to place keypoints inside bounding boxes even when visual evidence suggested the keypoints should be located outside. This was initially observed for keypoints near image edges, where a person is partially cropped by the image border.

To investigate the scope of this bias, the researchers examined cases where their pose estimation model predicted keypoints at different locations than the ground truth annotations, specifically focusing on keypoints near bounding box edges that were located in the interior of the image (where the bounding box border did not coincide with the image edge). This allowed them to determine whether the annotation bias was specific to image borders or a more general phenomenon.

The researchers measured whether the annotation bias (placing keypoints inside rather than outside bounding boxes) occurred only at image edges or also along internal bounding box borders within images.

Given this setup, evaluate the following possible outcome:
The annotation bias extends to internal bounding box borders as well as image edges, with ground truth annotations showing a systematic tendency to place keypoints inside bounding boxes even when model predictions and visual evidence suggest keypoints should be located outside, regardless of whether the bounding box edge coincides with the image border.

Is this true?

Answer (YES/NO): YES